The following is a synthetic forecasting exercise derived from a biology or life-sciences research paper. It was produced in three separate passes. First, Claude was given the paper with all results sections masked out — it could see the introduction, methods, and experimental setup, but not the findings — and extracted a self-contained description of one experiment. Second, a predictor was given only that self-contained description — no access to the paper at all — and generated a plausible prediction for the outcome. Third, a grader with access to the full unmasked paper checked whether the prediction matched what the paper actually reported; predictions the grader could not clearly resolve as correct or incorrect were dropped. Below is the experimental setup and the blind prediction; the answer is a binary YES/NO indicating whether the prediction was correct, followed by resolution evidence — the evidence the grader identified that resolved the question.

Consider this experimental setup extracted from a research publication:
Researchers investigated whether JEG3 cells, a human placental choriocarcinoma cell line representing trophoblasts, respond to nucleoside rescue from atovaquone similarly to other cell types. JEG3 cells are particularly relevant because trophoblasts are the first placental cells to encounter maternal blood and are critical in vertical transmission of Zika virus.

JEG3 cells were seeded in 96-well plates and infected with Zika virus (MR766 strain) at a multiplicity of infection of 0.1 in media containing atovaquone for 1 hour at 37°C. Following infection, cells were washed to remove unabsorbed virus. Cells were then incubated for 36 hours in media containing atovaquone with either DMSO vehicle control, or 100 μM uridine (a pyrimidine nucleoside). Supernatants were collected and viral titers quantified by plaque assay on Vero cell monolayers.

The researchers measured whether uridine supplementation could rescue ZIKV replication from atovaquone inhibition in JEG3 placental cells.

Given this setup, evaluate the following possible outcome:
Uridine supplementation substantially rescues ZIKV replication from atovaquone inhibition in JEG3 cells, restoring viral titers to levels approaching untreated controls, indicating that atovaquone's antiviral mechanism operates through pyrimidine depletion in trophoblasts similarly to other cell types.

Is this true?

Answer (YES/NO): NO